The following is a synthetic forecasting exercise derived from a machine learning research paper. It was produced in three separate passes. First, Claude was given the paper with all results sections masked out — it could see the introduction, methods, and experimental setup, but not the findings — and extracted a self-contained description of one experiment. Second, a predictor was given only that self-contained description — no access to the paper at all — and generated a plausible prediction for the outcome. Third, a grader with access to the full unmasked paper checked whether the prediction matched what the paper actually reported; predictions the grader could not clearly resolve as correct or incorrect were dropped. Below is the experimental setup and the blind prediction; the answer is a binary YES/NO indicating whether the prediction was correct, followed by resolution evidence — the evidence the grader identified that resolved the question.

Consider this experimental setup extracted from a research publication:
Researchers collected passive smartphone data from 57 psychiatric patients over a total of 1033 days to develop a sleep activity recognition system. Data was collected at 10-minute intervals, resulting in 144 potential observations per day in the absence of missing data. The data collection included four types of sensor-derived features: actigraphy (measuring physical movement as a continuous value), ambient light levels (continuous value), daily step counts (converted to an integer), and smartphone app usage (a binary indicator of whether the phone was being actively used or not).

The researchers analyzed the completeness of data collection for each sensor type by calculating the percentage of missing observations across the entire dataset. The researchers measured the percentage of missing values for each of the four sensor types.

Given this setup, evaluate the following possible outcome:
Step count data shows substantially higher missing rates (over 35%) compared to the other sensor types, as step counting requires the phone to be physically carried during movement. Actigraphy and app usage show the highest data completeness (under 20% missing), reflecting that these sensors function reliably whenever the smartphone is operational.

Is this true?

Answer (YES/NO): NO